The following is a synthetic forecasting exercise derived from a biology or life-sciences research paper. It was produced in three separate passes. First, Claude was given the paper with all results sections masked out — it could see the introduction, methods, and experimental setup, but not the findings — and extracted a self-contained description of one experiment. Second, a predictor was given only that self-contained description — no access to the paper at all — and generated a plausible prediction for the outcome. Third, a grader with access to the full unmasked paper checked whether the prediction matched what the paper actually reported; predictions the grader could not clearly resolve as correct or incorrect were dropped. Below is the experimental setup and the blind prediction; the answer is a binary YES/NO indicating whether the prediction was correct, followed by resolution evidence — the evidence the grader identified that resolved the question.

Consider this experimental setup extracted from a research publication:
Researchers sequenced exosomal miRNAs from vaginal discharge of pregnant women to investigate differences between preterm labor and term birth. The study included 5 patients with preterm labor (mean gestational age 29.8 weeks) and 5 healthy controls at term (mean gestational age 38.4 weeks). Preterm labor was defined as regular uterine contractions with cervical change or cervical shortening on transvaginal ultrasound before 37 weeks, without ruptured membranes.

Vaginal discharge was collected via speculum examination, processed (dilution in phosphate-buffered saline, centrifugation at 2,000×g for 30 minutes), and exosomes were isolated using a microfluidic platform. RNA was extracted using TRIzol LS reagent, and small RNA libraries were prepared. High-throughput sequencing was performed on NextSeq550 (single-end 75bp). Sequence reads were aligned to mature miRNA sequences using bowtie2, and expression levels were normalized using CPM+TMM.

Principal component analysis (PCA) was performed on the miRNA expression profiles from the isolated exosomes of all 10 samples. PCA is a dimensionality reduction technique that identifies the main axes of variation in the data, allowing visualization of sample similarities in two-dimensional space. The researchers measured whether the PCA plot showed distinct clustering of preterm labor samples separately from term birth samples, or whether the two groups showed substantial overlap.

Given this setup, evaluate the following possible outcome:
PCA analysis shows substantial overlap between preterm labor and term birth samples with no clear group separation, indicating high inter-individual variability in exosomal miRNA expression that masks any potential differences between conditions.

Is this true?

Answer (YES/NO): NO